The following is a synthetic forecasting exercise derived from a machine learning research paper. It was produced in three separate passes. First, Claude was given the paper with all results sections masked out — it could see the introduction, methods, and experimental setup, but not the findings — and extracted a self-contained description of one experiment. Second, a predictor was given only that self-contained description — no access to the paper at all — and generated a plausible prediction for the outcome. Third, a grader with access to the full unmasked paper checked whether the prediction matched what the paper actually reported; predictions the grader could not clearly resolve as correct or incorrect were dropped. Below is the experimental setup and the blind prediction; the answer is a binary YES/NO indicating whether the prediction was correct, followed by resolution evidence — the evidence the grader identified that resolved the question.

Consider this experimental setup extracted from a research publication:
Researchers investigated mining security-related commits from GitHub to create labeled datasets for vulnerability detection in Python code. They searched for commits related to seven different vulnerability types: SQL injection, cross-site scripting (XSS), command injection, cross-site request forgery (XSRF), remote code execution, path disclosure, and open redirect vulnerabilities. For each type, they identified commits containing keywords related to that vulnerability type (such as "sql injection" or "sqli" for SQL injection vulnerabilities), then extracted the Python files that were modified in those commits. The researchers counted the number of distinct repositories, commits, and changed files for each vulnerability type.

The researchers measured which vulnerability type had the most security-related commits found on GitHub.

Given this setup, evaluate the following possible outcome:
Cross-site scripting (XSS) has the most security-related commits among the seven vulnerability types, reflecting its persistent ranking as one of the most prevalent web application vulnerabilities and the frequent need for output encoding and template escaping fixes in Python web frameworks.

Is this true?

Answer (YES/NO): NO